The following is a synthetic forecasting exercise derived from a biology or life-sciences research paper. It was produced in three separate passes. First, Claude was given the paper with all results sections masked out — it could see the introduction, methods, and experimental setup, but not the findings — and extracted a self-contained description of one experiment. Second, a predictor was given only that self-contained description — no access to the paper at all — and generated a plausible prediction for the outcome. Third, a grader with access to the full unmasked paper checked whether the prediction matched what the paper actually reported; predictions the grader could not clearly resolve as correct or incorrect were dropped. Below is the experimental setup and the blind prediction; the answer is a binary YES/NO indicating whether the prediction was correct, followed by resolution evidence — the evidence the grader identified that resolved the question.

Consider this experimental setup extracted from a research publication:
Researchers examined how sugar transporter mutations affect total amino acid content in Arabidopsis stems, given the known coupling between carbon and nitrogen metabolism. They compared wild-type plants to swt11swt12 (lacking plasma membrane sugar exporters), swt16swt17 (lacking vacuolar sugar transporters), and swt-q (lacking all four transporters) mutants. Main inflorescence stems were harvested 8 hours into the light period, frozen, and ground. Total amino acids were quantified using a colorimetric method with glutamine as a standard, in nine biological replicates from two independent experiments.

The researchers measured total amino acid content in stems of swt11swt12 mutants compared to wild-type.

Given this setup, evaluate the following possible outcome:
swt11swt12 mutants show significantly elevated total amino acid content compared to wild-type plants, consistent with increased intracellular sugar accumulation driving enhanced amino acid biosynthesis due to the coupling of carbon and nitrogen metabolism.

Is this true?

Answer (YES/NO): YES